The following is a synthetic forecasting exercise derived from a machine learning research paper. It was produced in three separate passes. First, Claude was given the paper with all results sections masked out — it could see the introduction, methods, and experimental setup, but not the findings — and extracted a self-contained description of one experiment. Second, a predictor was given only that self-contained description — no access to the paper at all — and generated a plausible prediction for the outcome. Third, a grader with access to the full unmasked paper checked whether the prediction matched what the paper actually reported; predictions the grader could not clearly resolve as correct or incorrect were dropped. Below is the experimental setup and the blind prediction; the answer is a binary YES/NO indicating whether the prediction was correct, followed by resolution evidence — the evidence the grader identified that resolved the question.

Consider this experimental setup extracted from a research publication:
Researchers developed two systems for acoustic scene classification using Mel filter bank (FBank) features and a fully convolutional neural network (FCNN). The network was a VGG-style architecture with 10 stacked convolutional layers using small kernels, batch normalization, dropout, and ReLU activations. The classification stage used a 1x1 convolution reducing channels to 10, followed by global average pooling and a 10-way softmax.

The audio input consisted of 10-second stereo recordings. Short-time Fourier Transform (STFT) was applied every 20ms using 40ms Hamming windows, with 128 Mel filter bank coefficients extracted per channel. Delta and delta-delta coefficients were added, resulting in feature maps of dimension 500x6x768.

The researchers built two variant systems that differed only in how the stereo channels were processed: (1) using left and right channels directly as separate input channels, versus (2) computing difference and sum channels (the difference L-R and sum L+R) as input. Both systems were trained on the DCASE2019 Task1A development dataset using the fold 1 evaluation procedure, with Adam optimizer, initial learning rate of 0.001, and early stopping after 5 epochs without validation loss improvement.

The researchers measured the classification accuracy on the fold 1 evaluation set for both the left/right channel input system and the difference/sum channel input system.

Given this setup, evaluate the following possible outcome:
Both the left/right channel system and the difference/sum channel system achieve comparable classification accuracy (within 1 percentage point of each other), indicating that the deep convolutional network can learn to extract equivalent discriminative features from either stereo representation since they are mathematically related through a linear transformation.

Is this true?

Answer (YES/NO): NO